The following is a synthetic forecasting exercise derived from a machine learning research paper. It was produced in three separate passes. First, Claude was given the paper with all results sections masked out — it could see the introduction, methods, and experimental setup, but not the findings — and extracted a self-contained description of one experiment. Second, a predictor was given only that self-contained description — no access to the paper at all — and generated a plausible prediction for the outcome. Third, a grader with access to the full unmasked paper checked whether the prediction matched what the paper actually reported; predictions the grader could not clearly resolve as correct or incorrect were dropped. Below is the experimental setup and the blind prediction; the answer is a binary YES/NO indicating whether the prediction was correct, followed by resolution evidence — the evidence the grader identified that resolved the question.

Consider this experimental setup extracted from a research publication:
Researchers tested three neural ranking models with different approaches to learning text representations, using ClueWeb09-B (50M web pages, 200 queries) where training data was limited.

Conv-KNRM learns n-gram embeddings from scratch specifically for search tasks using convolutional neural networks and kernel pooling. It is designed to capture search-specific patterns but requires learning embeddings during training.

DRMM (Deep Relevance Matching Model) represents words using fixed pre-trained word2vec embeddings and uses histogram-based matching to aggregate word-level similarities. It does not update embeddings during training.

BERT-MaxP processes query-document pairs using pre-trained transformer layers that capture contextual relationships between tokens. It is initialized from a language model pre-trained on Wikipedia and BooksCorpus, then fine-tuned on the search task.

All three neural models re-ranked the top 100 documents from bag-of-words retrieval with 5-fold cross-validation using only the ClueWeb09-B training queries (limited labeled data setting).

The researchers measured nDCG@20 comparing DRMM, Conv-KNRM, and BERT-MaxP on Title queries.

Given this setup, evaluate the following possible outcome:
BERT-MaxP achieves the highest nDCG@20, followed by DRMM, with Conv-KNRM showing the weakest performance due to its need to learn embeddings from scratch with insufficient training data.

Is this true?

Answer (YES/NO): YES